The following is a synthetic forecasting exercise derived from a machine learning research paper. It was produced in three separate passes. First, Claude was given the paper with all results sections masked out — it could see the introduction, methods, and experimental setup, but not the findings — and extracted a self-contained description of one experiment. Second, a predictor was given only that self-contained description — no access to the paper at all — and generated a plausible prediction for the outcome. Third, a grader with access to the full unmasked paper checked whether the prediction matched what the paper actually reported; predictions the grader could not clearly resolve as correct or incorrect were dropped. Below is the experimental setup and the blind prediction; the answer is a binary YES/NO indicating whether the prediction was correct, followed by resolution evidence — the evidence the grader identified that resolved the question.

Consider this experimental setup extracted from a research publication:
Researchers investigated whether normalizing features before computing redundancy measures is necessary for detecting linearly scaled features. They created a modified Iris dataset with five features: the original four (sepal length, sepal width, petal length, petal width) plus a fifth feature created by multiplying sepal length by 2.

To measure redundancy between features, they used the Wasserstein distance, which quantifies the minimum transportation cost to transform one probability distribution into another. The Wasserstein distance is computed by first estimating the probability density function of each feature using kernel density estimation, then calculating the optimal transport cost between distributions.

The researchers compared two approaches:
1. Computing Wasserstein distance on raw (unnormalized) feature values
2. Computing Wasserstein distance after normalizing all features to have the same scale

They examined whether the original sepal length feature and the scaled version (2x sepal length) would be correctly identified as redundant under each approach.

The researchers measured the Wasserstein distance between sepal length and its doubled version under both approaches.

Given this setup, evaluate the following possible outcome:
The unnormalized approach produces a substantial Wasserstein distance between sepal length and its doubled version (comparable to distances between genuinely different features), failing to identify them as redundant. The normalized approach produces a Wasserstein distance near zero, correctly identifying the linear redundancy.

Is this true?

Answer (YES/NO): NO